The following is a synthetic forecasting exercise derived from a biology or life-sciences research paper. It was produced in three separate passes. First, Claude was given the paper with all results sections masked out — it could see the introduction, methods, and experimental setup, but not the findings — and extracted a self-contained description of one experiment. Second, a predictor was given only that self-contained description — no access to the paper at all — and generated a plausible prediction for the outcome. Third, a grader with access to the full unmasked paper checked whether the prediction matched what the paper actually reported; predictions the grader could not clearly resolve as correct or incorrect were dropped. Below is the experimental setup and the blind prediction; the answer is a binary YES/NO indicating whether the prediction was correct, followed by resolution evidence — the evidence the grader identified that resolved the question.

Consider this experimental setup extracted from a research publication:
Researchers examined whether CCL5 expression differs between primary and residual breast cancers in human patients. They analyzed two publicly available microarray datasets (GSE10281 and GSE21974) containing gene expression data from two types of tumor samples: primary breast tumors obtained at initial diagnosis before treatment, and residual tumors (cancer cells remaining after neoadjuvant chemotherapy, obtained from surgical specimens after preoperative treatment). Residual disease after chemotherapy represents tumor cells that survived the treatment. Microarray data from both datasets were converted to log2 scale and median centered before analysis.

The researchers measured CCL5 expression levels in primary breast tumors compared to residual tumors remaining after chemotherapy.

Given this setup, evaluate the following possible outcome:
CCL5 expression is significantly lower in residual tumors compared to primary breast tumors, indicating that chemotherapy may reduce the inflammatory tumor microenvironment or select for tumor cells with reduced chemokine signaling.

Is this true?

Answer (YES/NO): NO